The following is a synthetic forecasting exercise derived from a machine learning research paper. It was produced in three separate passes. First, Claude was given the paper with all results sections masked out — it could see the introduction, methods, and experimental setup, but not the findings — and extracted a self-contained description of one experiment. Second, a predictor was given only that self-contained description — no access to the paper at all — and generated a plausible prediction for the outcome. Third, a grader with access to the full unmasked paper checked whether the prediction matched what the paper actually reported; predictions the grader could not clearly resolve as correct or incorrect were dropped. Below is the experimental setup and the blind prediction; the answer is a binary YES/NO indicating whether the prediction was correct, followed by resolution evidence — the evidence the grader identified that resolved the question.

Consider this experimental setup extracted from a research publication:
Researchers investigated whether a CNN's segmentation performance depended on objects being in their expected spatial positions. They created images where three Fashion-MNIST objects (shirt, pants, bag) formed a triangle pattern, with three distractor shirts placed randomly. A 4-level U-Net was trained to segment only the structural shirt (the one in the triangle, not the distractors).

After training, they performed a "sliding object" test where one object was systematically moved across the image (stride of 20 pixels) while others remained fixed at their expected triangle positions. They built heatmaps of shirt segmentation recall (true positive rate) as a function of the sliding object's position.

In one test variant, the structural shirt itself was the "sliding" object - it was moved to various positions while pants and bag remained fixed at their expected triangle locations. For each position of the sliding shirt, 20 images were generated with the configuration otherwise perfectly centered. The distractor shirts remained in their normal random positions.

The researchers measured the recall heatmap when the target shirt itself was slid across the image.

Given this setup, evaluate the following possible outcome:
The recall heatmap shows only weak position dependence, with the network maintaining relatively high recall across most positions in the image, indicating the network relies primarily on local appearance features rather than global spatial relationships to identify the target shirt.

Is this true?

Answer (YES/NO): NO